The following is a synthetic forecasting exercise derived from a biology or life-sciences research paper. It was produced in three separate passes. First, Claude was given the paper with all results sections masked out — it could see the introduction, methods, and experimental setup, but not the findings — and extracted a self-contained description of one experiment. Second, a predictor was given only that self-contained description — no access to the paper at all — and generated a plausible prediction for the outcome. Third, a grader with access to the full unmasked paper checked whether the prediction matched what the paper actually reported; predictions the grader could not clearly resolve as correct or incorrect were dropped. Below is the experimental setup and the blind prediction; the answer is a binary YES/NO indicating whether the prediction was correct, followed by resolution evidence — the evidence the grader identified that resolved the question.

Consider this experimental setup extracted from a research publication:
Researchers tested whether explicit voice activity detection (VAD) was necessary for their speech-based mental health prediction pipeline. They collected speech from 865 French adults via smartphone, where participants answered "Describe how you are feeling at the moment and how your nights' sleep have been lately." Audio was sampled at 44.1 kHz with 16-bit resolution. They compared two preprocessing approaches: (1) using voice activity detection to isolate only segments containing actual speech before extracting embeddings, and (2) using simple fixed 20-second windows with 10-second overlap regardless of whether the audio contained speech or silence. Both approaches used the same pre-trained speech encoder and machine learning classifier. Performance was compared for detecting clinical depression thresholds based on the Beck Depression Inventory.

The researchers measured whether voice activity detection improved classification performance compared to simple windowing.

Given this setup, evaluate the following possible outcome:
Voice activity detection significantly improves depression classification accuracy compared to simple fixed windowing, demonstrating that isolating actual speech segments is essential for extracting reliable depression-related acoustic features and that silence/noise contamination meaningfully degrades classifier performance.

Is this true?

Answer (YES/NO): NO